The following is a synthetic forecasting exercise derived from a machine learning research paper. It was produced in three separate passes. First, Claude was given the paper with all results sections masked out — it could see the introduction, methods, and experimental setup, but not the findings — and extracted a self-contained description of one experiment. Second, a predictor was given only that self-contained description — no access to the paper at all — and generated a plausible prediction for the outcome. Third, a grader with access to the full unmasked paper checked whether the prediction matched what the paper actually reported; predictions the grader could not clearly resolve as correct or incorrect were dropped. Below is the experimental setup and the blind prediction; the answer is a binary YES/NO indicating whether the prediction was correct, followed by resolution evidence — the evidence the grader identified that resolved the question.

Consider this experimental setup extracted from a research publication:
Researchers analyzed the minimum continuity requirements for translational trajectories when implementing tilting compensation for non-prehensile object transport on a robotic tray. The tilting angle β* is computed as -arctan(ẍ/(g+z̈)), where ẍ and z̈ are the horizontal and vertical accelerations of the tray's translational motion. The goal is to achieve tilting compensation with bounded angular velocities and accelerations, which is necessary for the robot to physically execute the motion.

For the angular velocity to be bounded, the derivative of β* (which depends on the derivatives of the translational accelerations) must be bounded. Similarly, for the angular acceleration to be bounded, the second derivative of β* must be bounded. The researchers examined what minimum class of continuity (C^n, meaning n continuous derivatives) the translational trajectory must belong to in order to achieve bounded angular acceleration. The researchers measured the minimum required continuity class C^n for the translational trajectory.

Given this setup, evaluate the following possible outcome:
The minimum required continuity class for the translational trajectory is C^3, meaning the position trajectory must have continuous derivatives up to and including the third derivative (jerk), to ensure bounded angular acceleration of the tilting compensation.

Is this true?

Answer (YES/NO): YES